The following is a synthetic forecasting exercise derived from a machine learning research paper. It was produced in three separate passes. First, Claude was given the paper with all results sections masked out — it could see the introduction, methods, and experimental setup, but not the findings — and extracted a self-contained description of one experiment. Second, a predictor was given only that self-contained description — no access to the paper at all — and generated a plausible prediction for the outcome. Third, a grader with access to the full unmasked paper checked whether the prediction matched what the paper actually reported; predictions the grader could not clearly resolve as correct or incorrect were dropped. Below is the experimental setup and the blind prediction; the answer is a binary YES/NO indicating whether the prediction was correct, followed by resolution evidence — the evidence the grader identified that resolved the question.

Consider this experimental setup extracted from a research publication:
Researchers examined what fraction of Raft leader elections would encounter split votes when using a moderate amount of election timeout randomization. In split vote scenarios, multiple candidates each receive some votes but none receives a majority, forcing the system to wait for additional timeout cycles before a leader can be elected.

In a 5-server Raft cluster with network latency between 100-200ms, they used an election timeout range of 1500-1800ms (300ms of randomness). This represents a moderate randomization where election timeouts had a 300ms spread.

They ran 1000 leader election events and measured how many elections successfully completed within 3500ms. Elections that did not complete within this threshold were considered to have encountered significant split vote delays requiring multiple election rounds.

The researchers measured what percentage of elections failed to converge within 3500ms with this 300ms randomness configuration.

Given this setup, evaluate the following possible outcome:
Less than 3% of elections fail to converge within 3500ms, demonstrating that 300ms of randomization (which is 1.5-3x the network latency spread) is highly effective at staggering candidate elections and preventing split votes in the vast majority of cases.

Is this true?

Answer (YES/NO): NO